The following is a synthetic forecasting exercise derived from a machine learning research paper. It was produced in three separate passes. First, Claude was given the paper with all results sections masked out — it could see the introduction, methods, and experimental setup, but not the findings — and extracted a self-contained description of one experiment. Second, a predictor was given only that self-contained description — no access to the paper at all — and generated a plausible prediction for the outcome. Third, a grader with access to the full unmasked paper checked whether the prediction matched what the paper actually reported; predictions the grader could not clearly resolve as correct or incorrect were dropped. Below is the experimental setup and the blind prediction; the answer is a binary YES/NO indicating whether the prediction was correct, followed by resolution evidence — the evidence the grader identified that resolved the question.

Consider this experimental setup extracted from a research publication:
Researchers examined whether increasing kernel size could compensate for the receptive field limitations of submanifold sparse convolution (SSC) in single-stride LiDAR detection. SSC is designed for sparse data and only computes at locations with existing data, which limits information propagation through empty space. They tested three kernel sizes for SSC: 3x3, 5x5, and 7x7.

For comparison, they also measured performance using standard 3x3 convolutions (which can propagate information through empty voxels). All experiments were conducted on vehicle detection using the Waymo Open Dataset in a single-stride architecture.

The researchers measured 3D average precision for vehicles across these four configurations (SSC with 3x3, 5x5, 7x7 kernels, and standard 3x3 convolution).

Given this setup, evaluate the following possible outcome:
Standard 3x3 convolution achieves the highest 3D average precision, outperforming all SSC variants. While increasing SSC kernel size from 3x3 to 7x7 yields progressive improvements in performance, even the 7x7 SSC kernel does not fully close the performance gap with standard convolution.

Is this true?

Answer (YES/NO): YES